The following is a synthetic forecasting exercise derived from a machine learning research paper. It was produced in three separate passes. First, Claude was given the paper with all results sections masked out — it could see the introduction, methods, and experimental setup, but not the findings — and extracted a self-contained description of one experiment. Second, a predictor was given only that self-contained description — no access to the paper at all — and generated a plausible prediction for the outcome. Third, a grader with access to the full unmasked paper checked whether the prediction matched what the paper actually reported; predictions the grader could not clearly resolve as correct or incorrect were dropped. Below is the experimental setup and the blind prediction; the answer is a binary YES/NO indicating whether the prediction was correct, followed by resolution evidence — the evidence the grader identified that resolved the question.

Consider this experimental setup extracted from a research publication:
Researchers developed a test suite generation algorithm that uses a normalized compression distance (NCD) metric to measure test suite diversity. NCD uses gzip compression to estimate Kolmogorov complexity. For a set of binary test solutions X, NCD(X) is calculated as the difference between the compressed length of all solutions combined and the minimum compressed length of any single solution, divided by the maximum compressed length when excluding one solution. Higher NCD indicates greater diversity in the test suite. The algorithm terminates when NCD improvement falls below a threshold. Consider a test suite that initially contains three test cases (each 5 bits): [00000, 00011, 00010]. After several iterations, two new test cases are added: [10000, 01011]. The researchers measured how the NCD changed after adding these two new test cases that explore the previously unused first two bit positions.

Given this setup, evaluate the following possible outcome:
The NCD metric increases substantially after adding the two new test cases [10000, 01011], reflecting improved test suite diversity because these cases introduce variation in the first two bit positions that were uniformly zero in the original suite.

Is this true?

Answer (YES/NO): YES